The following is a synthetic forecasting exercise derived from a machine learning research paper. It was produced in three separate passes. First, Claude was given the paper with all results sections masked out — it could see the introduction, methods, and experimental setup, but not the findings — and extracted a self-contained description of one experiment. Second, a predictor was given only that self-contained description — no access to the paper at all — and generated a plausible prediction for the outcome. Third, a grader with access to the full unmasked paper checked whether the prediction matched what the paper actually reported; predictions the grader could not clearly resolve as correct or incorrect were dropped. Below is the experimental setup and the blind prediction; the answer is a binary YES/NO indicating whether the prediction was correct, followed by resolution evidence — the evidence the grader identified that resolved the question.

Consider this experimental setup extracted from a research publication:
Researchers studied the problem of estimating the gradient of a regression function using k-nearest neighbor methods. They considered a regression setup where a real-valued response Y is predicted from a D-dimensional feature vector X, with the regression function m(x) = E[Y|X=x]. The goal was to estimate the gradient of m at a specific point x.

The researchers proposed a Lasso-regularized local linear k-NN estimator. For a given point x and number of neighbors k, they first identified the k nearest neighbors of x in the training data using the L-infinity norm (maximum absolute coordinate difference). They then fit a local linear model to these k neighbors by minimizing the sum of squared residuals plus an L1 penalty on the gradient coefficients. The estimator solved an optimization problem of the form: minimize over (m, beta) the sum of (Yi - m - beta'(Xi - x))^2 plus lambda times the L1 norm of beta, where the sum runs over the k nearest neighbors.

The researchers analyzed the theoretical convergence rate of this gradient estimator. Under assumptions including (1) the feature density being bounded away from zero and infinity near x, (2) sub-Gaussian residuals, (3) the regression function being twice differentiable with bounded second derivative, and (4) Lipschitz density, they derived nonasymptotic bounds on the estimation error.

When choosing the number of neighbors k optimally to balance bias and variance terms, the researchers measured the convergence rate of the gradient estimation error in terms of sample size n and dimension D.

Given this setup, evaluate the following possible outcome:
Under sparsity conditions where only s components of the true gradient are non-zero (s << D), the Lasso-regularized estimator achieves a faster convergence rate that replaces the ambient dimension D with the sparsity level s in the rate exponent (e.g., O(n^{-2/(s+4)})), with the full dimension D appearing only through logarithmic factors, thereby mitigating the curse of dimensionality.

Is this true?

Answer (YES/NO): NO